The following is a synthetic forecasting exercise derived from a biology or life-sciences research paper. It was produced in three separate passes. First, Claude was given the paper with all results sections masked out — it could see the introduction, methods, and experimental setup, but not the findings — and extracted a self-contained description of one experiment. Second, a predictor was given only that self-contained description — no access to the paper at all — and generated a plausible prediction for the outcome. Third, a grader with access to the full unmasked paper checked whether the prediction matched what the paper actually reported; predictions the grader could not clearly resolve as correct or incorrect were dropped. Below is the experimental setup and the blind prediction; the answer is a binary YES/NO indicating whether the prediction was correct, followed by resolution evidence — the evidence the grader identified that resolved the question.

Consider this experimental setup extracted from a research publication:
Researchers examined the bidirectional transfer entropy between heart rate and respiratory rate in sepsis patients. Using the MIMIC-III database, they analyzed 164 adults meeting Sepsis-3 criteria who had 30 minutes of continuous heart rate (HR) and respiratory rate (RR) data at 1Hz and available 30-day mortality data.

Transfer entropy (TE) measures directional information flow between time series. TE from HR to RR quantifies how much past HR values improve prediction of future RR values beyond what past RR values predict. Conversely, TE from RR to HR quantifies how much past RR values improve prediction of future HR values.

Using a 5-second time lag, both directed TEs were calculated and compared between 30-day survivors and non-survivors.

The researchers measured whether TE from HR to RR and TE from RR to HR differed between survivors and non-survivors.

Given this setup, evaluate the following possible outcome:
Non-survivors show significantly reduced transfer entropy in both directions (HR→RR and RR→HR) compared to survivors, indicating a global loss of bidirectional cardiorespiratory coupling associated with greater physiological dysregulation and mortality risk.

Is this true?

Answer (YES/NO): YES